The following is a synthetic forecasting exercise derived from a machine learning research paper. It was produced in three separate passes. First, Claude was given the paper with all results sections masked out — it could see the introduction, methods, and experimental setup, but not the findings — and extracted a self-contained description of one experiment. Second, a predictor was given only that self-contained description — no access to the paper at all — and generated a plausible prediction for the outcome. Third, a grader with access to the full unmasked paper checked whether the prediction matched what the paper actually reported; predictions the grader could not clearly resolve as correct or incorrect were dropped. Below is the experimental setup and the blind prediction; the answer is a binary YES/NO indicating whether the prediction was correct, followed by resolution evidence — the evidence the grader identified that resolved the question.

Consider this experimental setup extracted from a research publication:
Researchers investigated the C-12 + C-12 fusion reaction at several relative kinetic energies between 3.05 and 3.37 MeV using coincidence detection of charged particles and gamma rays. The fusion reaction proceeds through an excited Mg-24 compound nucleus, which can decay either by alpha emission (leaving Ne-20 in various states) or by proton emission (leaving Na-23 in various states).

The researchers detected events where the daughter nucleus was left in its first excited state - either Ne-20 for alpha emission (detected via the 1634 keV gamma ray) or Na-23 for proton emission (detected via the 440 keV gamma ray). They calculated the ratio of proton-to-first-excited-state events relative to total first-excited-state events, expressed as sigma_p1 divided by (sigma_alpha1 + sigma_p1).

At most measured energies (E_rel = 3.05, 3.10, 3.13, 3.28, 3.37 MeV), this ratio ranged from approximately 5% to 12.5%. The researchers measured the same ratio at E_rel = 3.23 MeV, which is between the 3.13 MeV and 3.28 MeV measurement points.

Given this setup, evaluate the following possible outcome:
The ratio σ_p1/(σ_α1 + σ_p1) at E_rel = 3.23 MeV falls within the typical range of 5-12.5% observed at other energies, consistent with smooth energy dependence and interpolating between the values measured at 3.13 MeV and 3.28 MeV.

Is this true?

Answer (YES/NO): NO